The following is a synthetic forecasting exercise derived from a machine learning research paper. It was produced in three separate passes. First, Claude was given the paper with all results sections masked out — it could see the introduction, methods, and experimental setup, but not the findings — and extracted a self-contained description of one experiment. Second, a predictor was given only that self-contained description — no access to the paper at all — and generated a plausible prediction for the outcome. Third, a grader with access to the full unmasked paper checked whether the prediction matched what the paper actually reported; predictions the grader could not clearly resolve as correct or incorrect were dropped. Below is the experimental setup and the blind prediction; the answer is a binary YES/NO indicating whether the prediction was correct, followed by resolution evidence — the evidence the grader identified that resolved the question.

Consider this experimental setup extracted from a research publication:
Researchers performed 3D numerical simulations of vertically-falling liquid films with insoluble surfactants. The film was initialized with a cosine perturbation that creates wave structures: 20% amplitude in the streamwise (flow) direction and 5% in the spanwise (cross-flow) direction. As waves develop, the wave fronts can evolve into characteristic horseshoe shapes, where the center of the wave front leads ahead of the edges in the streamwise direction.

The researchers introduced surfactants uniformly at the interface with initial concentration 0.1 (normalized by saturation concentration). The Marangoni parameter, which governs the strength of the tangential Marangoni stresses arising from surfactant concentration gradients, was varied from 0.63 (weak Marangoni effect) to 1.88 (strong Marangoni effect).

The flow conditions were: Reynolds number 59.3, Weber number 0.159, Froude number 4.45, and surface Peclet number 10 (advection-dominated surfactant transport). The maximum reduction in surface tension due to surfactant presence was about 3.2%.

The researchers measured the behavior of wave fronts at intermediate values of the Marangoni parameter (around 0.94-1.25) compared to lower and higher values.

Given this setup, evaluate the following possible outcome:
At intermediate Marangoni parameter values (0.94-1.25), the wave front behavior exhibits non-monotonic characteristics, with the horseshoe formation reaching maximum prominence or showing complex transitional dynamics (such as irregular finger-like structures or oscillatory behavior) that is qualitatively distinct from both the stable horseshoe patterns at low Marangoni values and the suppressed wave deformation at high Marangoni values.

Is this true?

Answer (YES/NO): NO